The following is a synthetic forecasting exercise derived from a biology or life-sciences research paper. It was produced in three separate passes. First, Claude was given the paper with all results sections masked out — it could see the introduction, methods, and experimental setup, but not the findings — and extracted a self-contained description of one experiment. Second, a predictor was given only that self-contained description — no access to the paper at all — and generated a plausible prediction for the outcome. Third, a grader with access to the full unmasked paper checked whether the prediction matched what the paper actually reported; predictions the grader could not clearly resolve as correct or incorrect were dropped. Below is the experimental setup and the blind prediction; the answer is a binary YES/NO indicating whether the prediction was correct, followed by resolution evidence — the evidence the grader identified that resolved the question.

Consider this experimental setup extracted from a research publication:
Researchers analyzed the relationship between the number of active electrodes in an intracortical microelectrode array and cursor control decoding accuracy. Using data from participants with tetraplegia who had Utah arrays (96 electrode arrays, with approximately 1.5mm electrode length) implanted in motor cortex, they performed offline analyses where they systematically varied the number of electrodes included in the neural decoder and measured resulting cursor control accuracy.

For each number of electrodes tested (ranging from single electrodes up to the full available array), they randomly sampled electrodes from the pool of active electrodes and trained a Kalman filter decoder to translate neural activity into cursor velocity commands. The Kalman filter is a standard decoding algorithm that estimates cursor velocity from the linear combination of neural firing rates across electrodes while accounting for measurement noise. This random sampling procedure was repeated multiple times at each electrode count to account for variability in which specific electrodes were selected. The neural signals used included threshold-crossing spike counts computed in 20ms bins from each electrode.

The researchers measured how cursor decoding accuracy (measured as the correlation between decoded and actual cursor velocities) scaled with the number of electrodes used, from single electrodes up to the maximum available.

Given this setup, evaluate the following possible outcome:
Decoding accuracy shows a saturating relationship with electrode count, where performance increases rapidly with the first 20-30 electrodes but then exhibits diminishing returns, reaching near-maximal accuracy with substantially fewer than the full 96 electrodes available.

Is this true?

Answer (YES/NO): NO